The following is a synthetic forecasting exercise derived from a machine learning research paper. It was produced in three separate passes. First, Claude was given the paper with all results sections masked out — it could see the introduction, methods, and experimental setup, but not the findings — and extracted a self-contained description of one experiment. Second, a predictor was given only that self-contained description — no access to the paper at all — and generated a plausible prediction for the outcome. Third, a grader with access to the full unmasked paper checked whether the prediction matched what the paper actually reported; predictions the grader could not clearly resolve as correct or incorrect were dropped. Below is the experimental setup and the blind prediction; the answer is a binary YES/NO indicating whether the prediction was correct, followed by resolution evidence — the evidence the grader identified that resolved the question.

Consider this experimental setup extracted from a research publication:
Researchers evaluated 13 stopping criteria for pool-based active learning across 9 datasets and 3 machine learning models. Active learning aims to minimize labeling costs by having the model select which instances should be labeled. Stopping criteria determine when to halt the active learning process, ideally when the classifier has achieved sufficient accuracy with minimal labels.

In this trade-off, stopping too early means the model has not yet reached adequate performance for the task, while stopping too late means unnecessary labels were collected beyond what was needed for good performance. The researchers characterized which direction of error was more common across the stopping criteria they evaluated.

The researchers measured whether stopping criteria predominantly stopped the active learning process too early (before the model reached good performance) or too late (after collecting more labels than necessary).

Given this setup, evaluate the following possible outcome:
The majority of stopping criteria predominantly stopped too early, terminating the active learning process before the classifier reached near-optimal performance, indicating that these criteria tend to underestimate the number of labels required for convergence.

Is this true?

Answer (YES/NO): NO